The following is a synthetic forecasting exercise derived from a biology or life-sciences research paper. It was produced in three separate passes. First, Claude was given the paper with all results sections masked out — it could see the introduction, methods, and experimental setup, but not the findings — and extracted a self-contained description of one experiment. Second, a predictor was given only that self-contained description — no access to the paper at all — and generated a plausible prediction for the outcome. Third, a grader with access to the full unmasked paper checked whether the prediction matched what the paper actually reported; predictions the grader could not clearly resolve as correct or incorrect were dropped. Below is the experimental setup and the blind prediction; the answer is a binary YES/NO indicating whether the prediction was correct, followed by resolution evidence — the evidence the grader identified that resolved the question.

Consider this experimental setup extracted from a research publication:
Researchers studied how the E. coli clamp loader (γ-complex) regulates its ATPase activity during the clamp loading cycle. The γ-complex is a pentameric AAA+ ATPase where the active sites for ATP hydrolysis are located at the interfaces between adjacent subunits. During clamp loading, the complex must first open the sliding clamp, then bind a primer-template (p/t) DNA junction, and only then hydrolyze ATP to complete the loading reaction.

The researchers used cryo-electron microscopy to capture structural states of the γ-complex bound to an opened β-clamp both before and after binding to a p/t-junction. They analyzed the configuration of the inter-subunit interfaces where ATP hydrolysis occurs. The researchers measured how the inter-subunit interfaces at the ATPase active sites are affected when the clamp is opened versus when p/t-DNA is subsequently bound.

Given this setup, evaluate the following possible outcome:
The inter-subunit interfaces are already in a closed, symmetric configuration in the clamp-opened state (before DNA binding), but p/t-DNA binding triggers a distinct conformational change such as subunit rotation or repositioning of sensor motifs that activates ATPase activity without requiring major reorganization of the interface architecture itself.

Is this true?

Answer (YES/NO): NO